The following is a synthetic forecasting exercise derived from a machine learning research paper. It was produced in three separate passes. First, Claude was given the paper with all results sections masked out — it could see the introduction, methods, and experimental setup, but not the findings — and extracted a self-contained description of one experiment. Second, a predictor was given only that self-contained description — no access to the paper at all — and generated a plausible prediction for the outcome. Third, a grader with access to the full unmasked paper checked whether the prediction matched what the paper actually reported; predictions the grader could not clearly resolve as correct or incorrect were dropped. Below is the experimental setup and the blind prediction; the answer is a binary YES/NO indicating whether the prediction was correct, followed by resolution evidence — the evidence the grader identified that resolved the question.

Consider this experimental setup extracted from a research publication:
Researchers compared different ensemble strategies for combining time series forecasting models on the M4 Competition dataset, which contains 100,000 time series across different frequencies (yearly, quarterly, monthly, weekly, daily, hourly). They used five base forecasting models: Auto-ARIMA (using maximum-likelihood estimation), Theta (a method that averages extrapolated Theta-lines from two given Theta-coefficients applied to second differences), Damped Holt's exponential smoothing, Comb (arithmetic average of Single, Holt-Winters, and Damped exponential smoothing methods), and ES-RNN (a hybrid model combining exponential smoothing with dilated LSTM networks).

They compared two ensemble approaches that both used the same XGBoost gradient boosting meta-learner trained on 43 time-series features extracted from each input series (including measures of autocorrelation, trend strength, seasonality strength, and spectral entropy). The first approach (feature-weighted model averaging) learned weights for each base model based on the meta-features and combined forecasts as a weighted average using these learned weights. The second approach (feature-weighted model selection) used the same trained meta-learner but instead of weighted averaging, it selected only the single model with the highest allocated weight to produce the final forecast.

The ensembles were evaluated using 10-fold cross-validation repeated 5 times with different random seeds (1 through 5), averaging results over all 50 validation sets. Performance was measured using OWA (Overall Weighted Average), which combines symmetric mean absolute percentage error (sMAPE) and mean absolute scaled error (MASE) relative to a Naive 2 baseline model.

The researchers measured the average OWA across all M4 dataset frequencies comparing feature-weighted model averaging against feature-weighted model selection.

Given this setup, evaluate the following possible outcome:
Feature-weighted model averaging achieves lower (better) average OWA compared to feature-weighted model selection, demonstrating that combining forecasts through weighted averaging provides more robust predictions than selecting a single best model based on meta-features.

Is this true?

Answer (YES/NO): YES